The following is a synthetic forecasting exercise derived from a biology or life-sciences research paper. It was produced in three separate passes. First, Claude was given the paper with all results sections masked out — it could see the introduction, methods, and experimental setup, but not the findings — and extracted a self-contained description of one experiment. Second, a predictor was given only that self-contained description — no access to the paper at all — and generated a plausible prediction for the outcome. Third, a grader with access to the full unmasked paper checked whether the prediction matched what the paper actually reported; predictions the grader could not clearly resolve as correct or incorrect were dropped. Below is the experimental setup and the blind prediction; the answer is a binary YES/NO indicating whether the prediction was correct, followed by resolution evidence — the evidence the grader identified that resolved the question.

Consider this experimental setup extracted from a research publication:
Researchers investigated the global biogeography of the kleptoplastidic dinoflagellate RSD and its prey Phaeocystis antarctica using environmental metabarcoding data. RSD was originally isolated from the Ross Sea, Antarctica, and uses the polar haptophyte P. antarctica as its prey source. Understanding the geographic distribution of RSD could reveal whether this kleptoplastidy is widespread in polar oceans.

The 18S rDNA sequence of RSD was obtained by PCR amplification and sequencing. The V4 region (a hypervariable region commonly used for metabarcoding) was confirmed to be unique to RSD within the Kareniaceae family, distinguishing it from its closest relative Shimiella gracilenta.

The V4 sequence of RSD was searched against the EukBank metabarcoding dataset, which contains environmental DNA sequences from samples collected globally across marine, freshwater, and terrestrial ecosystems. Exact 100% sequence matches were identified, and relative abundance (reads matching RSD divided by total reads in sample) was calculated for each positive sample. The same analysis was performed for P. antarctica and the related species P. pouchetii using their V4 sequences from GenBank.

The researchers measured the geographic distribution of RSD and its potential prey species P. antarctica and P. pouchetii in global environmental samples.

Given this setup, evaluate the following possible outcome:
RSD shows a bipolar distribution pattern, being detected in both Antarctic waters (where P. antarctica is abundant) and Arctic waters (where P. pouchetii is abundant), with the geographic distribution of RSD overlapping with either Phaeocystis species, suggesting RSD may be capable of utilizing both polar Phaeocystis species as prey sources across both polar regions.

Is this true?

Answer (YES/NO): YES